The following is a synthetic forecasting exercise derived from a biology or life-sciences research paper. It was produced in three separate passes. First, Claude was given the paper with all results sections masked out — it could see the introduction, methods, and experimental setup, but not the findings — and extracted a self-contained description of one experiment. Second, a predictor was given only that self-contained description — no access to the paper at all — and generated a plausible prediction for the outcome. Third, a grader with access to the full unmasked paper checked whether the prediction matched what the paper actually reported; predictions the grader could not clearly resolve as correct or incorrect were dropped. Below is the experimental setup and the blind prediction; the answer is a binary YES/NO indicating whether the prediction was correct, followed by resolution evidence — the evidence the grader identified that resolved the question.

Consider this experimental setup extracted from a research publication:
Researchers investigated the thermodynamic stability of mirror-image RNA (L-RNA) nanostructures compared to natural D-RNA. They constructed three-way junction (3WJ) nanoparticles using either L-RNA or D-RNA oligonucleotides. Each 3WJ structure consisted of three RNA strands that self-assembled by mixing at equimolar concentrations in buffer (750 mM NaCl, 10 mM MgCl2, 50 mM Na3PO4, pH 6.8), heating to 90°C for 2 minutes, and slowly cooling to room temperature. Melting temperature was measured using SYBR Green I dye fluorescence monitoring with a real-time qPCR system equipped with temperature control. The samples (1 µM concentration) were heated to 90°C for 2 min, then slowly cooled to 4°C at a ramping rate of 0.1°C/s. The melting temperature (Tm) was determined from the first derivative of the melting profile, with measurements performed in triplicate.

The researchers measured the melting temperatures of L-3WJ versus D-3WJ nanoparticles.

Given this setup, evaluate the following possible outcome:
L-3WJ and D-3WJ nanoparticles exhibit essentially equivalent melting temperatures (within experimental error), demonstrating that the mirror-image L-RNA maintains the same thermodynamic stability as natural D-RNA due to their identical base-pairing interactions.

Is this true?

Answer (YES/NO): NO